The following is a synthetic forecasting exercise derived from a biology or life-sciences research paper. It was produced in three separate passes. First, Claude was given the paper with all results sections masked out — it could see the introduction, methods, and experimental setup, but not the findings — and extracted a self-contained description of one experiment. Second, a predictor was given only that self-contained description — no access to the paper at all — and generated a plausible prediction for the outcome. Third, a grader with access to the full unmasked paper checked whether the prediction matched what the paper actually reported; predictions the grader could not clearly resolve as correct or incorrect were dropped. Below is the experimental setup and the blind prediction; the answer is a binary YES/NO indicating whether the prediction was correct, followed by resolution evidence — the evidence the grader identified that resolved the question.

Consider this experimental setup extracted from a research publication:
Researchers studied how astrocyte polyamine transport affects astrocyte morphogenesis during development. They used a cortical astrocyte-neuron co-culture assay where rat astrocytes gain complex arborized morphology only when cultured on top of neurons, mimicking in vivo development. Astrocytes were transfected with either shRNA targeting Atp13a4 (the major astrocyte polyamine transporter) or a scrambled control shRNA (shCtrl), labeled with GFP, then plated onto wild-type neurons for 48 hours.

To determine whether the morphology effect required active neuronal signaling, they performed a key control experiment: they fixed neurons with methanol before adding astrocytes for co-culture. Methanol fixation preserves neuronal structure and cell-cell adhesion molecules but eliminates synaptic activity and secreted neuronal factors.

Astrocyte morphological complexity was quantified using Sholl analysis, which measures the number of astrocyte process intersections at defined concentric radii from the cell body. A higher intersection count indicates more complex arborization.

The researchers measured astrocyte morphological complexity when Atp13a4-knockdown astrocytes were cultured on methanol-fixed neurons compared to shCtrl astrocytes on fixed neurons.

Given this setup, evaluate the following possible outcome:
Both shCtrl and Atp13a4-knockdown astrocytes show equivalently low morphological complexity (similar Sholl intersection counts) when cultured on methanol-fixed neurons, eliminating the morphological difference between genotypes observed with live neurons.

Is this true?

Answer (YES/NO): NO